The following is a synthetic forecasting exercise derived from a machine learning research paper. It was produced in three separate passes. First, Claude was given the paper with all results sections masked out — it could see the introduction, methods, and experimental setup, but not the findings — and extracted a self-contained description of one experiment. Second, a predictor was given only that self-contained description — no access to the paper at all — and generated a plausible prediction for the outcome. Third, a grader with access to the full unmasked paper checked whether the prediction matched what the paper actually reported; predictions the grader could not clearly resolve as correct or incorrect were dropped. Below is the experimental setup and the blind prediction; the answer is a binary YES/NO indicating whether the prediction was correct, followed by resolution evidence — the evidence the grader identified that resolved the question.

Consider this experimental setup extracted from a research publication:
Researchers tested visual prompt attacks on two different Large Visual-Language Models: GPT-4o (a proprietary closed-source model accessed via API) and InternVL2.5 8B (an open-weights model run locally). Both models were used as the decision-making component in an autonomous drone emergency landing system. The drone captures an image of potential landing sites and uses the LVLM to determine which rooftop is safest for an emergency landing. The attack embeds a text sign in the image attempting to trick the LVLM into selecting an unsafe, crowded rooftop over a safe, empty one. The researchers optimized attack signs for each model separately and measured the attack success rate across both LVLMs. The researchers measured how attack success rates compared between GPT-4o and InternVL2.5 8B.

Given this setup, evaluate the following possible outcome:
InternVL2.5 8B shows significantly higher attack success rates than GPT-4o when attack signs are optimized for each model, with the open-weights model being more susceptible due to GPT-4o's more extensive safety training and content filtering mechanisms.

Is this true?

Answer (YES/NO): NO